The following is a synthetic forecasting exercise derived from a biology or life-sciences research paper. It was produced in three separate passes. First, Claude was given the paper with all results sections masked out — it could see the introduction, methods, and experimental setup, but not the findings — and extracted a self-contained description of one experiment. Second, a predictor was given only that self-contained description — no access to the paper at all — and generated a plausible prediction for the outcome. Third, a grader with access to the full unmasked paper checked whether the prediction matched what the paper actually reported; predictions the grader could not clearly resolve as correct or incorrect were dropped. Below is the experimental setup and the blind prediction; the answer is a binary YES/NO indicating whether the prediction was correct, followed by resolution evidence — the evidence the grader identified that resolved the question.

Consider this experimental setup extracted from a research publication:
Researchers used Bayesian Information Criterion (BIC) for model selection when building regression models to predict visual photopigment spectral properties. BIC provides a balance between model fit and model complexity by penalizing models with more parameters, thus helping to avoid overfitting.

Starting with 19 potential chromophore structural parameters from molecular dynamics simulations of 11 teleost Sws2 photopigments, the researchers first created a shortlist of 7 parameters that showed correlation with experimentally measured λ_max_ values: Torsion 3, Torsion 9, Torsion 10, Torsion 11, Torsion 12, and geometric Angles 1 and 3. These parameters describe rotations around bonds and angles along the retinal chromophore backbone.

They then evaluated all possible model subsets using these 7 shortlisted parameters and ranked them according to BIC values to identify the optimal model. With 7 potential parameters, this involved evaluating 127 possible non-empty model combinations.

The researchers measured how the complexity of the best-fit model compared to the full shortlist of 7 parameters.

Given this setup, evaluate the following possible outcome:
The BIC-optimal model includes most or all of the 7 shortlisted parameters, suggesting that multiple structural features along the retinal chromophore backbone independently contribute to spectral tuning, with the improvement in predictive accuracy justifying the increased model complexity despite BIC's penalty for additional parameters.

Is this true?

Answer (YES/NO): NO